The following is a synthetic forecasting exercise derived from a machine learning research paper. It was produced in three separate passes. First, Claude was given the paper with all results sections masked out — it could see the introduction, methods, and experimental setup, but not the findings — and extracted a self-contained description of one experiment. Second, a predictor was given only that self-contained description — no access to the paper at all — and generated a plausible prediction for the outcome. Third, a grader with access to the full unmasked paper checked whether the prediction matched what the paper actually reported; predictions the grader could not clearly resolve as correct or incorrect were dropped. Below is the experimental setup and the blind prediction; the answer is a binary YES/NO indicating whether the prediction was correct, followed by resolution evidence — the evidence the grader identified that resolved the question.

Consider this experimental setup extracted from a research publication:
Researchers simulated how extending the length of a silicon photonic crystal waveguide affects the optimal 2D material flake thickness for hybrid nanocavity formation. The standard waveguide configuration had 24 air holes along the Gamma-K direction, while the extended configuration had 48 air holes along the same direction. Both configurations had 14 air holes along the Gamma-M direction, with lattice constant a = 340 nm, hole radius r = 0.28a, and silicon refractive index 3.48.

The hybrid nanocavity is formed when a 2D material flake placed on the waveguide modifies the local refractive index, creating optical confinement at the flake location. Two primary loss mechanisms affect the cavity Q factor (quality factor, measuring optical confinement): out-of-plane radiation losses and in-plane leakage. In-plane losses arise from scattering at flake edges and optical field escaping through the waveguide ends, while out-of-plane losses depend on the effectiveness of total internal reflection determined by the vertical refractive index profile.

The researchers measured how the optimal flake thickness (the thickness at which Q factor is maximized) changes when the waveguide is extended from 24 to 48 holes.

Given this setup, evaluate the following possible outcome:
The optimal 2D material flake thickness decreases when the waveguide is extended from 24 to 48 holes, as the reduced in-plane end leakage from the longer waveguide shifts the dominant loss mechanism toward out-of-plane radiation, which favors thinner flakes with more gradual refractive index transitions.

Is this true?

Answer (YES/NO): YES